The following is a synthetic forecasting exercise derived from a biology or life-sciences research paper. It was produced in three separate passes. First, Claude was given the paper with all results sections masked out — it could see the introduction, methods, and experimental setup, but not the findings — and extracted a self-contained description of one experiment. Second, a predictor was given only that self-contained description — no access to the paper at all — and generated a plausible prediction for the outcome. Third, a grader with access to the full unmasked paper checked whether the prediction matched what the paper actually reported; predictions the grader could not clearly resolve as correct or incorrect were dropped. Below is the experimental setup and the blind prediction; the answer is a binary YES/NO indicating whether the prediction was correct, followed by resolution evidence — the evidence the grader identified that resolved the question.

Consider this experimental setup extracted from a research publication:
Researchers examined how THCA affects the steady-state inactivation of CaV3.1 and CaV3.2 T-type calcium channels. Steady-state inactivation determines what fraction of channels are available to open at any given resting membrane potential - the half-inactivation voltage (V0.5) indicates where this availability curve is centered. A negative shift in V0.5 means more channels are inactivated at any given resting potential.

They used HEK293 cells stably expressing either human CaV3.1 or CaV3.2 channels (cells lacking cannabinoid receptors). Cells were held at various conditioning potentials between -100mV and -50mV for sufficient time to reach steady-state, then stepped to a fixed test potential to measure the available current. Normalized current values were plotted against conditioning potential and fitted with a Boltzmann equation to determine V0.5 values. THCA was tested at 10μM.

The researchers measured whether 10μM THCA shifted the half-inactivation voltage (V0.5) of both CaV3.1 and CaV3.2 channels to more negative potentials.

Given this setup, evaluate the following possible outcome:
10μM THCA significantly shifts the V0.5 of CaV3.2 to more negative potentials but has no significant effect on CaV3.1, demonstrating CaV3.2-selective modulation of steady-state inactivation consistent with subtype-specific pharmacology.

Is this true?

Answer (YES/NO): NO